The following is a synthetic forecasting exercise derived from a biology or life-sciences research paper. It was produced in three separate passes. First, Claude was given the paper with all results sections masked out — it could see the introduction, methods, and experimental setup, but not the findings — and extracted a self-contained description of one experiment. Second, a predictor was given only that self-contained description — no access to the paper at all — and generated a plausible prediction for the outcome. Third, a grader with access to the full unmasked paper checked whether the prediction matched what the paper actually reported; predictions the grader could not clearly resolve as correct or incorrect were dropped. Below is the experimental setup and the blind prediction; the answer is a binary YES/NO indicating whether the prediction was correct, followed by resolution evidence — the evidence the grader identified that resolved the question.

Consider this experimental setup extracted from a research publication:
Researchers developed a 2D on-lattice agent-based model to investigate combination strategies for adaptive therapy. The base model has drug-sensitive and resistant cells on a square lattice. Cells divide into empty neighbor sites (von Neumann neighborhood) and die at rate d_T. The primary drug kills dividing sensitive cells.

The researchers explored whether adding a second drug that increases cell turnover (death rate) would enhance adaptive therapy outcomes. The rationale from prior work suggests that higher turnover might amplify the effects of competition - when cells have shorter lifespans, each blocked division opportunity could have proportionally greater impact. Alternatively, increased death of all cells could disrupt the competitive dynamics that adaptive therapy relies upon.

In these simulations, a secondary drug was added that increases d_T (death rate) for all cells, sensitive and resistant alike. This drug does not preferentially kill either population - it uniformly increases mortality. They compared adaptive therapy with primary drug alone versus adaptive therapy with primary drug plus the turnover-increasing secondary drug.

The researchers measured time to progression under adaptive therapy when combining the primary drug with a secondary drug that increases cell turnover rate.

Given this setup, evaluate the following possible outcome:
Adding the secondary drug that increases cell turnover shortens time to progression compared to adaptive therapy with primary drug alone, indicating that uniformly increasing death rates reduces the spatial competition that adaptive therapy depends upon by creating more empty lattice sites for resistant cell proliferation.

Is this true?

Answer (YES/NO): NO